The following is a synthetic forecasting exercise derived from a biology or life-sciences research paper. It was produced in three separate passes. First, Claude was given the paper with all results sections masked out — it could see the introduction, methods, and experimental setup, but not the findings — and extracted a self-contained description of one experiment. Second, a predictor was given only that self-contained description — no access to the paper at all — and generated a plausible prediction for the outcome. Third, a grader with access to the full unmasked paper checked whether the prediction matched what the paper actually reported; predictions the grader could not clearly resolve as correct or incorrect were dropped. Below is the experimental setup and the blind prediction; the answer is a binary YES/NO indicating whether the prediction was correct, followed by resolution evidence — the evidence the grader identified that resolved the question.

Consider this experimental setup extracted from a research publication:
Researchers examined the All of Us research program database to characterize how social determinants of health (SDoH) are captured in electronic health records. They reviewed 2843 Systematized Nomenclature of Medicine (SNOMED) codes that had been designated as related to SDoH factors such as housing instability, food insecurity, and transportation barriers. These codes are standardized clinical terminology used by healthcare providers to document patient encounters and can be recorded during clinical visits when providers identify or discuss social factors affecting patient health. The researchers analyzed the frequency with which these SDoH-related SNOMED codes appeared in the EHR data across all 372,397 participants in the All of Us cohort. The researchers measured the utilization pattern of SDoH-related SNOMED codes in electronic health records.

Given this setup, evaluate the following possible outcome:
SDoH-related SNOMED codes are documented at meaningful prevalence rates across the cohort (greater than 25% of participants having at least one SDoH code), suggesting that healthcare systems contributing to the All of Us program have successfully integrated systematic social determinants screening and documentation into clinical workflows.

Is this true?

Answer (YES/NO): NO